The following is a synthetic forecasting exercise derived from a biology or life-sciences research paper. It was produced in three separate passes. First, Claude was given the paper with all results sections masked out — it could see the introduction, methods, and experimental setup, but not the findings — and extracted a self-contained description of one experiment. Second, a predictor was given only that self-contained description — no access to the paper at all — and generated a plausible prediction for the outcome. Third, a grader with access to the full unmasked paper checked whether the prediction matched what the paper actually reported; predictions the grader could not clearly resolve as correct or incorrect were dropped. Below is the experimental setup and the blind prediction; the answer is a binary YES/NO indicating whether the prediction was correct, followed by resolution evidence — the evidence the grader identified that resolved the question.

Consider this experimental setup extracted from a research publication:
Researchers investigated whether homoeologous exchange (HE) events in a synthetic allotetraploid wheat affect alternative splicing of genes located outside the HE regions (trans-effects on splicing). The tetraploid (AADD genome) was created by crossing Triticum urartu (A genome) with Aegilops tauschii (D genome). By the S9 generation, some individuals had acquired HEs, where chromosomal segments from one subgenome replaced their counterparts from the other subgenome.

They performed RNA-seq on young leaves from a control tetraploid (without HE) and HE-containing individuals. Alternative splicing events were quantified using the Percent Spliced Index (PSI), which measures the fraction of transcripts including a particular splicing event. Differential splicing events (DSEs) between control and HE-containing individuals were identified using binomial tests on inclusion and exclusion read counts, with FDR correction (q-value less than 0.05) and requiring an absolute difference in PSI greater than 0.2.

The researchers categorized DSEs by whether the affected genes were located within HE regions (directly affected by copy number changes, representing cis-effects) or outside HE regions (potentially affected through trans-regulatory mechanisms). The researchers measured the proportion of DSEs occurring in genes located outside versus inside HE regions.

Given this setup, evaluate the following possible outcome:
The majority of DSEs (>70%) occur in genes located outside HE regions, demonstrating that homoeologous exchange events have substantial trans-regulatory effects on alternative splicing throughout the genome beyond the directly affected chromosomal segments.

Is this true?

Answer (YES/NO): NO